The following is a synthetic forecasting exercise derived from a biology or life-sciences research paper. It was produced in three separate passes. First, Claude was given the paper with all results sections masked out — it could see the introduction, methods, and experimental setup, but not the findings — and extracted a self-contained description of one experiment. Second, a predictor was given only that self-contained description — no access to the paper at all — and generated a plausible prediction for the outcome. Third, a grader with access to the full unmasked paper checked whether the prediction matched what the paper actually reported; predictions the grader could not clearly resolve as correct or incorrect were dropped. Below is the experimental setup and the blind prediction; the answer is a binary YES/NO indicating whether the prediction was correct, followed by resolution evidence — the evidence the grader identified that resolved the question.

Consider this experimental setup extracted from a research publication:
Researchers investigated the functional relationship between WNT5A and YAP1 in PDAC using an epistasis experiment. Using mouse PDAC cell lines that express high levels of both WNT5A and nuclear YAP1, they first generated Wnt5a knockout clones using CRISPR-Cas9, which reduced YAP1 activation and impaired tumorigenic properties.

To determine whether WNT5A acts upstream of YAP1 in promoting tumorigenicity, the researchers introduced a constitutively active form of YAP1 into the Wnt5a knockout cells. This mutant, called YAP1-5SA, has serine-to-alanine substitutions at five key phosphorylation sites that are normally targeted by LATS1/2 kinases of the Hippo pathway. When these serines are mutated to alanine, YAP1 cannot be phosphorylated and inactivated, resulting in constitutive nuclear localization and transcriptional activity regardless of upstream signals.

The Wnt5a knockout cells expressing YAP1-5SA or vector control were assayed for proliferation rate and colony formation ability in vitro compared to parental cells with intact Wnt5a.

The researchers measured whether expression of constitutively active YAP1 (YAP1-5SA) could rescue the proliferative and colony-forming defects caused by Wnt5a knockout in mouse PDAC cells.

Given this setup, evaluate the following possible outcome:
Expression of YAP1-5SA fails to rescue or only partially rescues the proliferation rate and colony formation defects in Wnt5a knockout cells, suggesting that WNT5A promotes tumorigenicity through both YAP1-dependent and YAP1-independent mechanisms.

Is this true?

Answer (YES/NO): NO